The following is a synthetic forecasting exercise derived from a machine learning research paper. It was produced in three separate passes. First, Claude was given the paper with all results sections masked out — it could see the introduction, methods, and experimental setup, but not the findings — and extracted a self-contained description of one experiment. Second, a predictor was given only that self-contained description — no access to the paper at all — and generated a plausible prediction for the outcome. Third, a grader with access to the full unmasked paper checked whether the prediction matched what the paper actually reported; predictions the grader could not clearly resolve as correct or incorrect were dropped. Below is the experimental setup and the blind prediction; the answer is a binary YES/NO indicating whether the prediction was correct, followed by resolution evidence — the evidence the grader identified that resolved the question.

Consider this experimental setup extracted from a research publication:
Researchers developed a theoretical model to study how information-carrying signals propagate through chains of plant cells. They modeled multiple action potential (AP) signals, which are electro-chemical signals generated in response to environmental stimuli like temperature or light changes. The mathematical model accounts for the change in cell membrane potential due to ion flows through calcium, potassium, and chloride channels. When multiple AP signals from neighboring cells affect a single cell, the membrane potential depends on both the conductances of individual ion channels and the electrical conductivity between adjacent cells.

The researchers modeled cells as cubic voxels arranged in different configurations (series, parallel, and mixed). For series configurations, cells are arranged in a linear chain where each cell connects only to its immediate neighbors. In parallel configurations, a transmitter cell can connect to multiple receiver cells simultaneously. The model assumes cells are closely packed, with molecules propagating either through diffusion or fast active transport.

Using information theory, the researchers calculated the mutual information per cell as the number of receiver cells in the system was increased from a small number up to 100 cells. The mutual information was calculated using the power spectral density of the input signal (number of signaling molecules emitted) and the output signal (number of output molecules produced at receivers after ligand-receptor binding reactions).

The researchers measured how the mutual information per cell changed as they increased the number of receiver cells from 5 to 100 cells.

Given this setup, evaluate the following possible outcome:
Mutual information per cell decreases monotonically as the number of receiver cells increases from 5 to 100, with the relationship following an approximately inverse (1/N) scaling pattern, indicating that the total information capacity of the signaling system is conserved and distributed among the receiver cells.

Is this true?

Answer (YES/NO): NO